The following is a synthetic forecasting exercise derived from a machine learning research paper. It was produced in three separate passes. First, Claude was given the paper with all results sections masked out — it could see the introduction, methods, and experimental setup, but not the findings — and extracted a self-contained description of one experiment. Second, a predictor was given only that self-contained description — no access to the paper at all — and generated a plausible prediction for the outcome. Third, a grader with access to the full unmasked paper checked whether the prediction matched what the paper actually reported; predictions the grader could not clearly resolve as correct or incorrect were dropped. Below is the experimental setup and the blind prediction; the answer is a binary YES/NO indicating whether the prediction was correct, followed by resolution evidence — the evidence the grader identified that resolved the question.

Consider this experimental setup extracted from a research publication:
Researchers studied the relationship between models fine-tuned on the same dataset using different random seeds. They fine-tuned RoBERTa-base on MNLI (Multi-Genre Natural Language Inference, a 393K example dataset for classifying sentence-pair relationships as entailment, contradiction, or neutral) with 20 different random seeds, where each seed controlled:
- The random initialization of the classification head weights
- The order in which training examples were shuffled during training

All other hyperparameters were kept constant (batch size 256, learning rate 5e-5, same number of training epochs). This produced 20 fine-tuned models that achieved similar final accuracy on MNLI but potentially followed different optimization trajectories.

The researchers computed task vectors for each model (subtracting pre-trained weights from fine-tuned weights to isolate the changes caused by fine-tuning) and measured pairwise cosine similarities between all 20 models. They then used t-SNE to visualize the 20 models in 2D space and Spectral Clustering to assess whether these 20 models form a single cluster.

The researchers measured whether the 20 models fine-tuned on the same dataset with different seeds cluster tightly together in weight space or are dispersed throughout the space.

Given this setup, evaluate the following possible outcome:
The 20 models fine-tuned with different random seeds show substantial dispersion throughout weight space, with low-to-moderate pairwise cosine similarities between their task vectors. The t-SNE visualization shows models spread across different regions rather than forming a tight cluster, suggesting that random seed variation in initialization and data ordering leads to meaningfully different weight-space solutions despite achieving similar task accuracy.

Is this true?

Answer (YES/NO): NO